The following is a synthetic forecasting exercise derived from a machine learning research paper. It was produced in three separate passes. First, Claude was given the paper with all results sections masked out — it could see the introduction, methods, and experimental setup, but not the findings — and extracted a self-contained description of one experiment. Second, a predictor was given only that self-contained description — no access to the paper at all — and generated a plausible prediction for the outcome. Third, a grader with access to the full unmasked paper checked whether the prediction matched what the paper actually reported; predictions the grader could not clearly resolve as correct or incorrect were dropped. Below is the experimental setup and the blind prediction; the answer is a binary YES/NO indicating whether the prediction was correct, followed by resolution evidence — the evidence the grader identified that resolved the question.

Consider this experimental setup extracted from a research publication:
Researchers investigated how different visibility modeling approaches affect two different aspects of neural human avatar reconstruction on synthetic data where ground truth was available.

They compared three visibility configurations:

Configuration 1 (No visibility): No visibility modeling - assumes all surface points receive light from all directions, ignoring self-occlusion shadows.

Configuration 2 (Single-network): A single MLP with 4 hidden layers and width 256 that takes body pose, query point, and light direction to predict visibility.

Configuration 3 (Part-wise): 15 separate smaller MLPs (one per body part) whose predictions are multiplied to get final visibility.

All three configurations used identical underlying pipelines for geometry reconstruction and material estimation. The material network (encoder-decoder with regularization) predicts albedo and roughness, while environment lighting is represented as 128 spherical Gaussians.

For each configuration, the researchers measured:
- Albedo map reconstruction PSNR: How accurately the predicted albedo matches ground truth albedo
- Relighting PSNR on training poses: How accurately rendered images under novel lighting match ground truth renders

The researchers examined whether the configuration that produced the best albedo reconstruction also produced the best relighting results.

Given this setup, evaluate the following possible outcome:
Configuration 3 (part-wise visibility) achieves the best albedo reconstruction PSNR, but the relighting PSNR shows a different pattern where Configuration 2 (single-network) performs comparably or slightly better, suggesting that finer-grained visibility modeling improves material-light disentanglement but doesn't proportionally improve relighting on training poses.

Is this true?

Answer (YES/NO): NO